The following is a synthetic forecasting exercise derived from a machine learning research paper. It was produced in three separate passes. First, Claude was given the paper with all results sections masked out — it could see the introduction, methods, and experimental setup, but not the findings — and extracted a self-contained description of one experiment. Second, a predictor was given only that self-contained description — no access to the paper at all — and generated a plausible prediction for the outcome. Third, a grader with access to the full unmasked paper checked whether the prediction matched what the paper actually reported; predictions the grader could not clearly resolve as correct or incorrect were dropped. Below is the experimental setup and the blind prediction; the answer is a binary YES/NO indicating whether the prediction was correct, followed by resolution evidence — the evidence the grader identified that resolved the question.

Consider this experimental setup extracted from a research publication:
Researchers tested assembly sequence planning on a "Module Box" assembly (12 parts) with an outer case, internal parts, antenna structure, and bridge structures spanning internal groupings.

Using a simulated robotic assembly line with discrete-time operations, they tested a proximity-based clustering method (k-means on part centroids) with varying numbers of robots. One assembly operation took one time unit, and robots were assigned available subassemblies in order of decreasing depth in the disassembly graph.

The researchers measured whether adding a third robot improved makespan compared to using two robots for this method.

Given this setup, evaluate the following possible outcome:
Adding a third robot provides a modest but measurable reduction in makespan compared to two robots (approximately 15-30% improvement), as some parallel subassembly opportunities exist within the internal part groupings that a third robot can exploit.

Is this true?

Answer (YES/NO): NO